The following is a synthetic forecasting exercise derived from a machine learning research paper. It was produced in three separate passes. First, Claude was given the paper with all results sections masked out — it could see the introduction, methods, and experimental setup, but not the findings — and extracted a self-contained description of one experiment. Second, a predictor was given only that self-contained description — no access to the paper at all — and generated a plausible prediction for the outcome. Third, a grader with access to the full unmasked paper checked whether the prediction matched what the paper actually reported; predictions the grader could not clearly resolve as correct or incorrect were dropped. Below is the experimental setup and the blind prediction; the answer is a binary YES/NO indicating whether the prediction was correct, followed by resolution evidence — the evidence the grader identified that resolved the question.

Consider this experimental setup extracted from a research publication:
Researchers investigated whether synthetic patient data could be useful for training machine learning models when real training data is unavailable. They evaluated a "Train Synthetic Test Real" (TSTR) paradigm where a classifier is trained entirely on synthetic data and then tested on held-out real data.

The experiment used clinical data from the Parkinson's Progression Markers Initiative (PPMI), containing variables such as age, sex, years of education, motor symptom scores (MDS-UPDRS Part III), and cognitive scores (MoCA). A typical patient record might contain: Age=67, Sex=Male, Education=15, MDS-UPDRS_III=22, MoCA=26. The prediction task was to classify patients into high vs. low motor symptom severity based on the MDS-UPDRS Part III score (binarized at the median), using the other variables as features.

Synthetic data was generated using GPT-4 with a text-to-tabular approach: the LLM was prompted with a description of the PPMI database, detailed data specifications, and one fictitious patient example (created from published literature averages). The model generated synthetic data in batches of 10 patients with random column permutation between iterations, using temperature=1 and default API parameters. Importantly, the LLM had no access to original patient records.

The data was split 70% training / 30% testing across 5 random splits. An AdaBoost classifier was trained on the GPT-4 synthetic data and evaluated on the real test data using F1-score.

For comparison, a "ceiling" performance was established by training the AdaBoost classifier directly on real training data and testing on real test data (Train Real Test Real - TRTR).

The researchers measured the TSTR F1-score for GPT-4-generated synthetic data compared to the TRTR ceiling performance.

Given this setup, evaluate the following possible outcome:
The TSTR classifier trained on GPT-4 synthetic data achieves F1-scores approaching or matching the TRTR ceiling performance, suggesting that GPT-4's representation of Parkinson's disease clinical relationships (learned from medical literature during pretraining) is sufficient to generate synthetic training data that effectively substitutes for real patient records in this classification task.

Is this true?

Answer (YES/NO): YES